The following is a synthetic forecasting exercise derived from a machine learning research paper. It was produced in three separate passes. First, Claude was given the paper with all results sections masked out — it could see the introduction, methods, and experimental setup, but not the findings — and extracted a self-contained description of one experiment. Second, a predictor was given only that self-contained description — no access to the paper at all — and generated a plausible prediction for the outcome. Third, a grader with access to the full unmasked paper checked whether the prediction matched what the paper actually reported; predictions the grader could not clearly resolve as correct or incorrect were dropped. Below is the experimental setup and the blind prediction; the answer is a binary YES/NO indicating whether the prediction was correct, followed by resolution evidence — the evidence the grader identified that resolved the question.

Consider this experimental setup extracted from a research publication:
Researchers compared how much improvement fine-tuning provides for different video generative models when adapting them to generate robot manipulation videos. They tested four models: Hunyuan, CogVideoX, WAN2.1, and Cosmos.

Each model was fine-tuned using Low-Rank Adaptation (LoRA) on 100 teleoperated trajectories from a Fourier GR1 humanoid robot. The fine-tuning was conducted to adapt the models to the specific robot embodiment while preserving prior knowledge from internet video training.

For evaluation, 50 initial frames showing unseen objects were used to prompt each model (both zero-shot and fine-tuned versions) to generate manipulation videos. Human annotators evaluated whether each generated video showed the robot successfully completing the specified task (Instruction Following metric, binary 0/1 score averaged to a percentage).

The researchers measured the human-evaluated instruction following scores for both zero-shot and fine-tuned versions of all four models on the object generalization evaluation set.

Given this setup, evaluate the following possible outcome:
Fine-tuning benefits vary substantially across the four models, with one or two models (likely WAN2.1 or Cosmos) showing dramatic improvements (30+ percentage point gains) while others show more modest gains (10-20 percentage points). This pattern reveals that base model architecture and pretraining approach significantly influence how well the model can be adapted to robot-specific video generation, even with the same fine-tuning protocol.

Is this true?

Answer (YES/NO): NO